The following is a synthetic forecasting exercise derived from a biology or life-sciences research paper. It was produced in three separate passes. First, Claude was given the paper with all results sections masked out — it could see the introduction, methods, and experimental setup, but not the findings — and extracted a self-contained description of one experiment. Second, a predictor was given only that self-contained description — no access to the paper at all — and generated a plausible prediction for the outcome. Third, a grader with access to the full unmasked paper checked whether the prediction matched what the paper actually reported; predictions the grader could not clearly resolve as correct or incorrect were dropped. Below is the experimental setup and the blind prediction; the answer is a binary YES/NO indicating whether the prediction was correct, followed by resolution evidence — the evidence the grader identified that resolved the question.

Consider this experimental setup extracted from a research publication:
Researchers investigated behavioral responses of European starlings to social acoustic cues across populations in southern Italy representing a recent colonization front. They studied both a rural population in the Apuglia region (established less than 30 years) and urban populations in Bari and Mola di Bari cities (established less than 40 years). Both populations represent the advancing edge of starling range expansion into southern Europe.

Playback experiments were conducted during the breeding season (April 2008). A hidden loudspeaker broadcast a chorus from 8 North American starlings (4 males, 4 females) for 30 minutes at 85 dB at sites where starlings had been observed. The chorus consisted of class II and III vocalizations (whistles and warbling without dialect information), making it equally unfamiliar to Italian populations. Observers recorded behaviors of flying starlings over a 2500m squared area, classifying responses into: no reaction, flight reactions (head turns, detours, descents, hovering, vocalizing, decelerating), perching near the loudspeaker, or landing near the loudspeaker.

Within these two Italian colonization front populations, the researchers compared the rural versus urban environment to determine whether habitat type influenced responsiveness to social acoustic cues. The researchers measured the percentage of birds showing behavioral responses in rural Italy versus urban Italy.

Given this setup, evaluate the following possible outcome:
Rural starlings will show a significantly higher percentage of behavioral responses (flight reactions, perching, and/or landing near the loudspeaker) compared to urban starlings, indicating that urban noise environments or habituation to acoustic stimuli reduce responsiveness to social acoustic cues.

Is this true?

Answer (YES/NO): NO